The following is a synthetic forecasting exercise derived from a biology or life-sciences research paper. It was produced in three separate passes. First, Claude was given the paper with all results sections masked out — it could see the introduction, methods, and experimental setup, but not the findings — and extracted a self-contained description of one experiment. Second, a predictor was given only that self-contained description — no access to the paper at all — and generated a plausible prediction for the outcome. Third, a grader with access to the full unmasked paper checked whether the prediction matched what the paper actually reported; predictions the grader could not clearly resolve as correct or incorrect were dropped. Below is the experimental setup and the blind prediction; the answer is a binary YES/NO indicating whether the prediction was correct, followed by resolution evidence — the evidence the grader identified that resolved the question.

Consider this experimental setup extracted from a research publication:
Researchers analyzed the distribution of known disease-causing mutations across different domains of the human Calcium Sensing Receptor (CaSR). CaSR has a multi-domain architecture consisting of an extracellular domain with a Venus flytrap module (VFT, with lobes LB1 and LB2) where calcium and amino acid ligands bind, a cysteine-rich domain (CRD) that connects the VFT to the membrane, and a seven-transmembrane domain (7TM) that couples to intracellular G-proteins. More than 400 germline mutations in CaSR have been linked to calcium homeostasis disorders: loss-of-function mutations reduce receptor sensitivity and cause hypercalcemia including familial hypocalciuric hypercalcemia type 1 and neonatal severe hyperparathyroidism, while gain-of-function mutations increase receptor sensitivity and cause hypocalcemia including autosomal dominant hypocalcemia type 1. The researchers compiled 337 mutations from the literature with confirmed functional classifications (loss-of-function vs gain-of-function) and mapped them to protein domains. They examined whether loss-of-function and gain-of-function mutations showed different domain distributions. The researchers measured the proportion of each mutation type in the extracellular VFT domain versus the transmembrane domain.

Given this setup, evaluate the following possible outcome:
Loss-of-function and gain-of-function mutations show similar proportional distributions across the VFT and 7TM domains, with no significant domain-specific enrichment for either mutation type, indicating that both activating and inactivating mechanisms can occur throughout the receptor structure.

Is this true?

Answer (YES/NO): NO